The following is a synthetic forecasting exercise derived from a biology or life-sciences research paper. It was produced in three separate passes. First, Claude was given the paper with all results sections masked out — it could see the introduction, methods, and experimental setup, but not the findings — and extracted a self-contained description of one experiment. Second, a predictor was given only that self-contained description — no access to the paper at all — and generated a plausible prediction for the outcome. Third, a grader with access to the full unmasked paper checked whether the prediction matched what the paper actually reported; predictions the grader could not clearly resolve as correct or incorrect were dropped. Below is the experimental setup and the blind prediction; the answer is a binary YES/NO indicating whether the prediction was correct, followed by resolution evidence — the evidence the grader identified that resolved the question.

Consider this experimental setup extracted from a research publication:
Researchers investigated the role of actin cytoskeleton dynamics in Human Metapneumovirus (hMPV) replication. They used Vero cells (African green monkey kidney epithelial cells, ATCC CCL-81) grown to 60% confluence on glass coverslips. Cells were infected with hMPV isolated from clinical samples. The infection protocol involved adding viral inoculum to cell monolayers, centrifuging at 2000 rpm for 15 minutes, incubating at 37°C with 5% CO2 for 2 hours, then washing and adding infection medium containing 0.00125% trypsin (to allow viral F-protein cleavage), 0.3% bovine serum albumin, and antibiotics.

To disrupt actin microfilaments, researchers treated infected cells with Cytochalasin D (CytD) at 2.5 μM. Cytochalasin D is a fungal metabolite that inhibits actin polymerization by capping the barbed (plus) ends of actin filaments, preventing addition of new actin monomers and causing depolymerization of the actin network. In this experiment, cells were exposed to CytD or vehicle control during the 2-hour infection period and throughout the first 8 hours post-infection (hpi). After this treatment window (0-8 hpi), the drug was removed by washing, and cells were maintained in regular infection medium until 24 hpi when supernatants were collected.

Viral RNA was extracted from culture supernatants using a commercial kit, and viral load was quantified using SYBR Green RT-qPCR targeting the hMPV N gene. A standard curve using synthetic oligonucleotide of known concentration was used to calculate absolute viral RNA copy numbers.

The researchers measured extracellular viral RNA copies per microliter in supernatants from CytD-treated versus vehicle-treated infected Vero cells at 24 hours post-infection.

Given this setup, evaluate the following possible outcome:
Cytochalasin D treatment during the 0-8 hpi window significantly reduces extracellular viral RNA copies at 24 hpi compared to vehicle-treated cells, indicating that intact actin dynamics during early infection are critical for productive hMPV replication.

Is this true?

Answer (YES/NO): NO